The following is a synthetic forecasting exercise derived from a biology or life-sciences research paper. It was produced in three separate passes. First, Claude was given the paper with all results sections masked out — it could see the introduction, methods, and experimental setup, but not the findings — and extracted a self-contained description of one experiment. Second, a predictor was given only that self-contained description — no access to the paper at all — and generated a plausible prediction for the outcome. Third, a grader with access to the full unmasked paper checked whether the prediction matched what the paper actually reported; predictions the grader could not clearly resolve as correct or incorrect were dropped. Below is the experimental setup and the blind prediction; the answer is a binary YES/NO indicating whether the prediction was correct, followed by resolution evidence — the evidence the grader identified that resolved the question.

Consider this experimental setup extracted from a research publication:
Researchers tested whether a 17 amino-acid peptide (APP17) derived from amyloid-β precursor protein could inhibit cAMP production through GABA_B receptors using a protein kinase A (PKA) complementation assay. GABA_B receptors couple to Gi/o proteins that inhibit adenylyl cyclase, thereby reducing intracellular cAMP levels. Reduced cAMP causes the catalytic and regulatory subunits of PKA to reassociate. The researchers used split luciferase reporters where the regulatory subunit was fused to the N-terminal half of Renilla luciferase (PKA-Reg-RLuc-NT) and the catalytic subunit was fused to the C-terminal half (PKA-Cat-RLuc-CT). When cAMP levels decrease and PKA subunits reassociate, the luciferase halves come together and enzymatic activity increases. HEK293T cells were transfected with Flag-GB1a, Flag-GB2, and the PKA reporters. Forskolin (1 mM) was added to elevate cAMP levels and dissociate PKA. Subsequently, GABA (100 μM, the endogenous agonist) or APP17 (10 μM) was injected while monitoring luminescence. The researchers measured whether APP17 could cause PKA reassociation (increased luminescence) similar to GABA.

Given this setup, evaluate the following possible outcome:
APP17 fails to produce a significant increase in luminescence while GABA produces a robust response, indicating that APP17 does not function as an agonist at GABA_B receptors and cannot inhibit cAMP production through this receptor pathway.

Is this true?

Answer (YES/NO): YES